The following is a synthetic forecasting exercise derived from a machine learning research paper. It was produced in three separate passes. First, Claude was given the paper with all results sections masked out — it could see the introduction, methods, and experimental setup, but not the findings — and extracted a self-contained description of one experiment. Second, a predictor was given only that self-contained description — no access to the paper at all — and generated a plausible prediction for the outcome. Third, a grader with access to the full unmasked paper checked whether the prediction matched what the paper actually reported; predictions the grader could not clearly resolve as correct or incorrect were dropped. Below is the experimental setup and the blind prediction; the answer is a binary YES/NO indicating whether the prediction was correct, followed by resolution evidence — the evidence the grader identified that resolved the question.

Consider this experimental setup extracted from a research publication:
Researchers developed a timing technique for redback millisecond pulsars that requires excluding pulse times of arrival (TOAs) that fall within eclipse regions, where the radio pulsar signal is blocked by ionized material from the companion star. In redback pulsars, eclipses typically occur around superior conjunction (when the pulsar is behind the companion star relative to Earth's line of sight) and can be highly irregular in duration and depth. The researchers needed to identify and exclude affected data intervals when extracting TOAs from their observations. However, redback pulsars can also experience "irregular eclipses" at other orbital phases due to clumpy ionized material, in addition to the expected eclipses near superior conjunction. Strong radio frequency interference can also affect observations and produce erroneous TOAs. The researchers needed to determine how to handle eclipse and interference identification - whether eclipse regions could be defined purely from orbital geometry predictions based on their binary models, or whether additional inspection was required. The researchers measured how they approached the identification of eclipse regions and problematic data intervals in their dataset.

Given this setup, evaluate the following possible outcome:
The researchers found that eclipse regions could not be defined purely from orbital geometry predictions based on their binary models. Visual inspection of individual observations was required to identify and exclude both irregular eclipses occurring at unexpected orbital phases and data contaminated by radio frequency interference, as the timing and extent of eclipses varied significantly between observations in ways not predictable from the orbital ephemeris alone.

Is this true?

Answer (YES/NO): YES